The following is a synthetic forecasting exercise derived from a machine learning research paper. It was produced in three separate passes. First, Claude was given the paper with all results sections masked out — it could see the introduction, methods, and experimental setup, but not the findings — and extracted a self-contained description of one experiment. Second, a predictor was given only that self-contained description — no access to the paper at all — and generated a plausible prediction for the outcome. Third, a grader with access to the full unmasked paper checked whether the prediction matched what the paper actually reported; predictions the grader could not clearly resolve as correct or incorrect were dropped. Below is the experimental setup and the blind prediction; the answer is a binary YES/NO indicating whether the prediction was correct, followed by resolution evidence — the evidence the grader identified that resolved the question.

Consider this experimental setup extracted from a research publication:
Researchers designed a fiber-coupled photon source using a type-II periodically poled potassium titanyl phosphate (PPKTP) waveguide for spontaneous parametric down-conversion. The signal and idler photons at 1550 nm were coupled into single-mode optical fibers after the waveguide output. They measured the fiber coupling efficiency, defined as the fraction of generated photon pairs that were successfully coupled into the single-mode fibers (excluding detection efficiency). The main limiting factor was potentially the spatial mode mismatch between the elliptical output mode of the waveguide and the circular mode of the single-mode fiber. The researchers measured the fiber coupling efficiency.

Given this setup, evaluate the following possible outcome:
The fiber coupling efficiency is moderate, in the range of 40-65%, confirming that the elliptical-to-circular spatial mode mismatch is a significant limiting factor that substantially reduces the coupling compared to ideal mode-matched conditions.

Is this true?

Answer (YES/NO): YES